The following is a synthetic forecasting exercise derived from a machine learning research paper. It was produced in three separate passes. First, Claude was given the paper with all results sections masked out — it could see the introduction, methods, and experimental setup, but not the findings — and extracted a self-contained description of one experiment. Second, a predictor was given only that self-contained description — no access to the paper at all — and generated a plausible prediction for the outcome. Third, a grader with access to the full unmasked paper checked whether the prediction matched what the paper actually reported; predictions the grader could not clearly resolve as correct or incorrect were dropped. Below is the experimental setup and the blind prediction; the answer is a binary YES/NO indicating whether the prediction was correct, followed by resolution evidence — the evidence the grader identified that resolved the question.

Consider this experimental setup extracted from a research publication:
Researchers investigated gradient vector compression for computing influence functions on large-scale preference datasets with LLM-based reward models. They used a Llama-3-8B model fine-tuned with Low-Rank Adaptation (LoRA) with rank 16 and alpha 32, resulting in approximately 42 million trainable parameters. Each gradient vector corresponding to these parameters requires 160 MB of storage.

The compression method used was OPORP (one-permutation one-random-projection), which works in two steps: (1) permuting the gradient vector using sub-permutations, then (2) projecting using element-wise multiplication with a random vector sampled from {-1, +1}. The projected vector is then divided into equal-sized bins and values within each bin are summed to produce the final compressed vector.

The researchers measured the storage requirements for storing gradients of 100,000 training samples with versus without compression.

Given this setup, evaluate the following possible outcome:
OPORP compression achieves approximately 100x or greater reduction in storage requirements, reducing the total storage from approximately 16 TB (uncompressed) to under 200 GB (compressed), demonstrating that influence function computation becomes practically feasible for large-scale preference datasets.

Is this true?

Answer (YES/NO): YES